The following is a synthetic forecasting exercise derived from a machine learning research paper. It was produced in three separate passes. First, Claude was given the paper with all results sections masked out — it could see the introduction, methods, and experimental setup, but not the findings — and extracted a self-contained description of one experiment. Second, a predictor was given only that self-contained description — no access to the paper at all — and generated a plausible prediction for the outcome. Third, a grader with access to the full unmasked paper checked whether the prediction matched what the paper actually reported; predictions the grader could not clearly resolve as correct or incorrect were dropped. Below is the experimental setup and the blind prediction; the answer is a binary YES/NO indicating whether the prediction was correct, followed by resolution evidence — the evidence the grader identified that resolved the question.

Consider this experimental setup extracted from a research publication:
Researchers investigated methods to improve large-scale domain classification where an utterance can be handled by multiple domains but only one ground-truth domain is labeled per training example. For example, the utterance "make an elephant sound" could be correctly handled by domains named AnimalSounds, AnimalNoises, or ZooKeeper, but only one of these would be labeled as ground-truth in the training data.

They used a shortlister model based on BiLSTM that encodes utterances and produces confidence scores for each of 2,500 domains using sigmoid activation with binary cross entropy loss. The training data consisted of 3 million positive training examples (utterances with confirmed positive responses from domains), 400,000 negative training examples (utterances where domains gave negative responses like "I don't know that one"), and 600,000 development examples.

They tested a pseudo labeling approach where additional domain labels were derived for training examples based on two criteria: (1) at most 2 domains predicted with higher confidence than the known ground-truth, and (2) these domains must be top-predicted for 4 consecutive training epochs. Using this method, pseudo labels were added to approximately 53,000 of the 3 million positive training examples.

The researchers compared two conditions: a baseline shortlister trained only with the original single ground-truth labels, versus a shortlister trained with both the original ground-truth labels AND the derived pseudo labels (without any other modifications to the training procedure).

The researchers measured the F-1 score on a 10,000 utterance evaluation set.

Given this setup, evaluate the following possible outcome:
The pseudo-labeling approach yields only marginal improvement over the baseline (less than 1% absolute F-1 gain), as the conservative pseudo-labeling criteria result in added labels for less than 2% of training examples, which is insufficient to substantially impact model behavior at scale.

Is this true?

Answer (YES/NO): NO